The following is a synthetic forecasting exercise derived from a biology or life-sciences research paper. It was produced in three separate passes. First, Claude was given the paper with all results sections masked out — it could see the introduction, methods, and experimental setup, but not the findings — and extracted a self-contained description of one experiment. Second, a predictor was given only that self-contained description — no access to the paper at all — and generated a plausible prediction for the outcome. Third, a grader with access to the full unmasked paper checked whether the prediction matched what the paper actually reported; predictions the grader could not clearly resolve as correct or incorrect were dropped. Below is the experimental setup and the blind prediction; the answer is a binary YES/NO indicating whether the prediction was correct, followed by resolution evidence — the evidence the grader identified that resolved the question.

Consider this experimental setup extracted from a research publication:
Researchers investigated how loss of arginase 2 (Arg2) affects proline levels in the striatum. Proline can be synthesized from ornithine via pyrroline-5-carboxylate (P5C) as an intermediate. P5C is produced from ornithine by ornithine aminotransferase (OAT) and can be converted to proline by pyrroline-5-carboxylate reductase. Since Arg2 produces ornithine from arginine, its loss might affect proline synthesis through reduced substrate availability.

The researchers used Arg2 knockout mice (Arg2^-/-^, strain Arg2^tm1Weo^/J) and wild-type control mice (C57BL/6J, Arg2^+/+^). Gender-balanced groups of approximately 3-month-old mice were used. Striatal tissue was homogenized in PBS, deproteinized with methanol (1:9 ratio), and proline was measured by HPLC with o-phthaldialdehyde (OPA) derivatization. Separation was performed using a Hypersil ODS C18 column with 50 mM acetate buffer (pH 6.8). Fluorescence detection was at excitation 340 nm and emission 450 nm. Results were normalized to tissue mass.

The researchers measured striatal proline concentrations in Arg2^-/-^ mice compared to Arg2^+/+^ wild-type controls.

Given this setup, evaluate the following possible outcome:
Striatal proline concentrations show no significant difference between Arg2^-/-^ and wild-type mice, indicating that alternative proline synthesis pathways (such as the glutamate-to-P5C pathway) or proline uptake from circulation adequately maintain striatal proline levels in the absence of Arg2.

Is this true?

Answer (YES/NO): YES